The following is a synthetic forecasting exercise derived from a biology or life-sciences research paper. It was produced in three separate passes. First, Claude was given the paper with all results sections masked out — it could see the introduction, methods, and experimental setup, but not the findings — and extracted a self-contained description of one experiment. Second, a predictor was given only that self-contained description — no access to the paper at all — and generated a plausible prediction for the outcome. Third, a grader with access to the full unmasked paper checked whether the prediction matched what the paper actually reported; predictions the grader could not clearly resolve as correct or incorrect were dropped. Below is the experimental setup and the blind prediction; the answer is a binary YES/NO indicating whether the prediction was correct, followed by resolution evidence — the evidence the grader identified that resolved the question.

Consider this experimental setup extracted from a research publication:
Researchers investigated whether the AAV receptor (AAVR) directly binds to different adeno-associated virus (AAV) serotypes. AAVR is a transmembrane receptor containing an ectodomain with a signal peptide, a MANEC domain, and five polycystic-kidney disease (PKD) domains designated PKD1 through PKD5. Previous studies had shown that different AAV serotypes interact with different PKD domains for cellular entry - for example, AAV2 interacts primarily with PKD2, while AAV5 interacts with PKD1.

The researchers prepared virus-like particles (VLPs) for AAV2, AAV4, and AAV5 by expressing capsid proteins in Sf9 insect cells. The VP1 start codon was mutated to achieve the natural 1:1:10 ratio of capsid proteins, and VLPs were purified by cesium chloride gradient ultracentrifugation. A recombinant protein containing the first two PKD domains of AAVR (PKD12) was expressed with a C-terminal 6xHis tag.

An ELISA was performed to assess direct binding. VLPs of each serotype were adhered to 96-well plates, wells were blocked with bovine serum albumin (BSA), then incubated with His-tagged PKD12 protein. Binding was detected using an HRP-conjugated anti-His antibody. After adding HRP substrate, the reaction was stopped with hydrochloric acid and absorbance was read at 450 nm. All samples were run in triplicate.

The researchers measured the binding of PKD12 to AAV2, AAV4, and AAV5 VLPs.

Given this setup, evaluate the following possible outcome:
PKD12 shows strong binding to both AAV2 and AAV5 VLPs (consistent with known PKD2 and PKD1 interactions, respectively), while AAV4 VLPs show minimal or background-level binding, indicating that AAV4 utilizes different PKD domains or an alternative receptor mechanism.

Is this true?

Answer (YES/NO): YES